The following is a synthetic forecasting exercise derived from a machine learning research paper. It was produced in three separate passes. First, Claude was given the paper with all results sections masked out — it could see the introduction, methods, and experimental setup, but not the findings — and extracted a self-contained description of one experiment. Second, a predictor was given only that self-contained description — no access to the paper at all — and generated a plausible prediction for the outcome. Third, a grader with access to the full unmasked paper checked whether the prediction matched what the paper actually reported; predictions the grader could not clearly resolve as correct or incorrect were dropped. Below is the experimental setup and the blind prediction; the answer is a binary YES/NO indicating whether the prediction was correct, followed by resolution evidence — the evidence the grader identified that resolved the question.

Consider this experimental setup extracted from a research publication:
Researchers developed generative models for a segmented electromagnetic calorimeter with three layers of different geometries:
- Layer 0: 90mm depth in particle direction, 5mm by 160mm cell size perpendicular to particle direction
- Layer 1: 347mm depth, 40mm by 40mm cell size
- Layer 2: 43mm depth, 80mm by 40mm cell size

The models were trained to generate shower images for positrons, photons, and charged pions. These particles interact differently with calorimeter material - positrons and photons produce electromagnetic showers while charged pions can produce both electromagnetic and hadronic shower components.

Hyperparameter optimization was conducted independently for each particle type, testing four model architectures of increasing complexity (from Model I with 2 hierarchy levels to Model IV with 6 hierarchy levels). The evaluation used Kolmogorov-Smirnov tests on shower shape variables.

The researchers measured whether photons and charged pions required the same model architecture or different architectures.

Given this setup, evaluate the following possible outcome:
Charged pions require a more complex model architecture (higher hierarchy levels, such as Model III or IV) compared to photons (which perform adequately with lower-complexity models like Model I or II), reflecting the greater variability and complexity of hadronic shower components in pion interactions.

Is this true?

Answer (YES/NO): NO